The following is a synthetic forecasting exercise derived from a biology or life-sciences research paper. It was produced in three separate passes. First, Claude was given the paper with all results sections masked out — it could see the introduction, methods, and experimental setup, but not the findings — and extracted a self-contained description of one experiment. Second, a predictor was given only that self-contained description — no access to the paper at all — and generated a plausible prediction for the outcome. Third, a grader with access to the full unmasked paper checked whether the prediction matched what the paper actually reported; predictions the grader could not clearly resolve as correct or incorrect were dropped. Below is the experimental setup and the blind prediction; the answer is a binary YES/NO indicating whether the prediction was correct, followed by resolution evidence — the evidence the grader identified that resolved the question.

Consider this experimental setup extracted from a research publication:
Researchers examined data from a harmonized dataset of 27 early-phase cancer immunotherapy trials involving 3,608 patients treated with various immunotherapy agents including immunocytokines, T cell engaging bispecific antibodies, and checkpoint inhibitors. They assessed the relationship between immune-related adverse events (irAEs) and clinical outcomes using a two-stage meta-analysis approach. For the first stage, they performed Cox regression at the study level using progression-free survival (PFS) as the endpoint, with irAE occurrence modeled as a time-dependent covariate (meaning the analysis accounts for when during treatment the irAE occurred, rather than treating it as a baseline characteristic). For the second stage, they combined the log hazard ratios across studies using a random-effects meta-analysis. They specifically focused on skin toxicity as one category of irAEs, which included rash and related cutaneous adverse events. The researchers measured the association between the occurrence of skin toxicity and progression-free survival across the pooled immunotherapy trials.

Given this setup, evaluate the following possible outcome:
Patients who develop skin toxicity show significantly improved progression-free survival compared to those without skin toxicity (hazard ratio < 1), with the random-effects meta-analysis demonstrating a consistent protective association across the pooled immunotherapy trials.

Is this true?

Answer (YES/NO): YES